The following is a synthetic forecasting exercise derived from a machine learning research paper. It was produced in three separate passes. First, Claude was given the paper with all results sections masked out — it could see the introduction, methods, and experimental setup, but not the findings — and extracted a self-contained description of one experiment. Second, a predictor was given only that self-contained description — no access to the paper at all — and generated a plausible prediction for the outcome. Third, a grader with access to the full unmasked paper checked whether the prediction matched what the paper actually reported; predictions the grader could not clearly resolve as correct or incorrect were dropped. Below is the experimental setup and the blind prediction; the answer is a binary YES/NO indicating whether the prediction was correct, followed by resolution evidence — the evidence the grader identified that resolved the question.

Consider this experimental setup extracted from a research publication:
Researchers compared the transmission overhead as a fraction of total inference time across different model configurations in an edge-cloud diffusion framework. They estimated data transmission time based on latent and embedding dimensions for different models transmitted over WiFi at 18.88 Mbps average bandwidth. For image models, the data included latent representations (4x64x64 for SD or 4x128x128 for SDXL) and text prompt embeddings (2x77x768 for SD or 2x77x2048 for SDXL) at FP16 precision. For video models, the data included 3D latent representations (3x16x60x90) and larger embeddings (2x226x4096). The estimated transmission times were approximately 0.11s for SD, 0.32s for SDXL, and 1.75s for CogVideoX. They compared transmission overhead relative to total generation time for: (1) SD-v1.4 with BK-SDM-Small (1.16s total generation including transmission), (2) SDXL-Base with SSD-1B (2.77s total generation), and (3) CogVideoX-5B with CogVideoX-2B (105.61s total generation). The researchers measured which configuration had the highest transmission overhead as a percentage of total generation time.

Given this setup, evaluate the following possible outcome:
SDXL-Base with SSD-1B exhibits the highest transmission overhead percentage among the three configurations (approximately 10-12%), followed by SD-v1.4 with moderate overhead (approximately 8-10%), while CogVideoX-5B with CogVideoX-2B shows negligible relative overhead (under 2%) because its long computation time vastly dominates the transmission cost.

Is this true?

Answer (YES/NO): YES